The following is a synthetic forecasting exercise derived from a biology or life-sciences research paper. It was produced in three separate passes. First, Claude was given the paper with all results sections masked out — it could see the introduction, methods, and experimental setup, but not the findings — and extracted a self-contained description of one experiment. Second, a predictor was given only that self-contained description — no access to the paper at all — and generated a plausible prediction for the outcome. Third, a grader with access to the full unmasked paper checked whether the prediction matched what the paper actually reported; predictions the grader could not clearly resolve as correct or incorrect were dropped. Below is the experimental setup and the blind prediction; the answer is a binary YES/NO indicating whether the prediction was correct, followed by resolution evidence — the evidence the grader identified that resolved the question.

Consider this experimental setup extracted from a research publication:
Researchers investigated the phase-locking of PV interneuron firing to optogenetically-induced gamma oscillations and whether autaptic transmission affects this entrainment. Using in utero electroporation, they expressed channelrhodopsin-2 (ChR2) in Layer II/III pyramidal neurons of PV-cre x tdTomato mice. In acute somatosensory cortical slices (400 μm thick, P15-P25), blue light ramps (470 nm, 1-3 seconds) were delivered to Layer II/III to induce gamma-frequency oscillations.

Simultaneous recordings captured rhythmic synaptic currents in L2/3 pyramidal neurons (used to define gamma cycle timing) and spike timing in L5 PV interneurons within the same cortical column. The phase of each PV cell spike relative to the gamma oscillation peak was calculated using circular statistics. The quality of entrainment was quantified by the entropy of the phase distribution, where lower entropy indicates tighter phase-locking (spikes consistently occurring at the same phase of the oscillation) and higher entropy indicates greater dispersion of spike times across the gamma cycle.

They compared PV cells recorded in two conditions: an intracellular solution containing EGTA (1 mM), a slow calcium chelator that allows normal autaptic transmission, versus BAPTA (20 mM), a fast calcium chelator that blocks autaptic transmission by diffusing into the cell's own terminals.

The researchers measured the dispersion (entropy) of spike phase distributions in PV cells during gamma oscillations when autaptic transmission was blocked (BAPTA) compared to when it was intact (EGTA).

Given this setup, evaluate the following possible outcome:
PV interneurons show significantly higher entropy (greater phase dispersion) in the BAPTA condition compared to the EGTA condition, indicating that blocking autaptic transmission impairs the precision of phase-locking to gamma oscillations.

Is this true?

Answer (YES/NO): YES